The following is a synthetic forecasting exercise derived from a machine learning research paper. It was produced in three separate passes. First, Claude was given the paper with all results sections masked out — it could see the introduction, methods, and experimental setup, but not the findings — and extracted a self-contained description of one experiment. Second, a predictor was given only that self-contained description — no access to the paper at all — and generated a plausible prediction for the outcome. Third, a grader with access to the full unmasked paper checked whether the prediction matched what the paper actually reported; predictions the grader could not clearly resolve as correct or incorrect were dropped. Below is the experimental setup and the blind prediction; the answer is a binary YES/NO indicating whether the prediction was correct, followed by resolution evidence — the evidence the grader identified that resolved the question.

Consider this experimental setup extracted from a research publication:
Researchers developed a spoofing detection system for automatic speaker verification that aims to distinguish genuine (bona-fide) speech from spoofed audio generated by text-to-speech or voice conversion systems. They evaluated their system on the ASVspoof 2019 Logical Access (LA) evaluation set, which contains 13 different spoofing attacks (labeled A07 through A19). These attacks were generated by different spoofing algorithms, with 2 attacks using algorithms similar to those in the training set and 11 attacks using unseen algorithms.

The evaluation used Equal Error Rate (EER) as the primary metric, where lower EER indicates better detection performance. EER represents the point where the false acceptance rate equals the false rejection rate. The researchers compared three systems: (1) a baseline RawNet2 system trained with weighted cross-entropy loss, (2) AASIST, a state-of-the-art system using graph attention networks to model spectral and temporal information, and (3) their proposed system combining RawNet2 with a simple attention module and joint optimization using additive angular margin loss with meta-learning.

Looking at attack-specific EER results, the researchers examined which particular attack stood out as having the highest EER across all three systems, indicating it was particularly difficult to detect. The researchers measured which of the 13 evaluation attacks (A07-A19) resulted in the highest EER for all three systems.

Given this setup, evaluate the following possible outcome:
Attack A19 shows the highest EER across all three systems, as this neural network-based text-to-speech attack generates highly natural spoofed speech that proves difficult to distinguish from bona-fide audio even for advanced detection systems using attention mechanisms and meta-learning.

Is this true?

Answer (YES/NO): NO